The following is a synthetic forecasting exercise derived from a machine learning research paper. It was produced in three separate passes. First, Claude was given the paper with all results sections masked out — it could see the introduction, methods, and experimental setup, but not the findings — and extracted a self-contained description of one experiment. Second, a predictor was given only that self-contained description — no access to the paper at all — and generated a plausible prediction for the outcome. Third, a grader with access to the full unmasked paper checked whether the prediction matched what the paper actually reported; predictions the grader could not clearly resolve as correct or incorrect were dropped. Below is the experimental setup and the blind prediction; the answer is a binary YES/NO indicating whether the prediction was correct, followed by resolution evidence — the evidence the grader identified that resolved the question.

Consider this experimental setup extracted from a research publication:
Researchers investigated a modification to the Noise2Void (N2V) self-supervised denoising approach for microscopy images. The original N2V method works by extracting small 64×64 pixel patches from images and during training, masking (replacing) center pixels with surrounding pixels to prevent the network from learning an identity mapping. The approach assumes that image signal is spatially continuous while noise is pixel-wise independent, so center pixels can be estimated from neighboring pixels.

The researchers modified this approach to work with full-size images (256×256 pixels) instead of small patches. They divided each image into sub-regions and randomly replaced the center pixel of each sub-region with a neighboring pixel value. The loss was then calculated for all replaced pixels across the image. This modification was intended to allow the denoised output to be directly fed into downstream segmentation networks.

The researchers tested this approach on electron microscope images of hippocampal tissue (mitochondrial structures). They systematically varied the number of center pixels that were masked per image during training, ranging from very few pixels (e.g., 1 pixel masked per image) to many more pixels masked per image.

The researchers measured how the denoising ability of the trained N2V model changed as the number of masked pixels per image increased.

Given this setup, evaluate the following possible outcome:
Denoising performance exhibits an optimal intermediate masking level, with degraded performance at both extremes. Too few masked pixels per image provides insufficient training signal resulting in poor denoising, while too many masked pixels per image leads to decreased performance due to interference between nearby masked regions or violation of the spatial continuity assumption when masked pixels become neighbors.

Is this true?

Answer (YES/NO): NO